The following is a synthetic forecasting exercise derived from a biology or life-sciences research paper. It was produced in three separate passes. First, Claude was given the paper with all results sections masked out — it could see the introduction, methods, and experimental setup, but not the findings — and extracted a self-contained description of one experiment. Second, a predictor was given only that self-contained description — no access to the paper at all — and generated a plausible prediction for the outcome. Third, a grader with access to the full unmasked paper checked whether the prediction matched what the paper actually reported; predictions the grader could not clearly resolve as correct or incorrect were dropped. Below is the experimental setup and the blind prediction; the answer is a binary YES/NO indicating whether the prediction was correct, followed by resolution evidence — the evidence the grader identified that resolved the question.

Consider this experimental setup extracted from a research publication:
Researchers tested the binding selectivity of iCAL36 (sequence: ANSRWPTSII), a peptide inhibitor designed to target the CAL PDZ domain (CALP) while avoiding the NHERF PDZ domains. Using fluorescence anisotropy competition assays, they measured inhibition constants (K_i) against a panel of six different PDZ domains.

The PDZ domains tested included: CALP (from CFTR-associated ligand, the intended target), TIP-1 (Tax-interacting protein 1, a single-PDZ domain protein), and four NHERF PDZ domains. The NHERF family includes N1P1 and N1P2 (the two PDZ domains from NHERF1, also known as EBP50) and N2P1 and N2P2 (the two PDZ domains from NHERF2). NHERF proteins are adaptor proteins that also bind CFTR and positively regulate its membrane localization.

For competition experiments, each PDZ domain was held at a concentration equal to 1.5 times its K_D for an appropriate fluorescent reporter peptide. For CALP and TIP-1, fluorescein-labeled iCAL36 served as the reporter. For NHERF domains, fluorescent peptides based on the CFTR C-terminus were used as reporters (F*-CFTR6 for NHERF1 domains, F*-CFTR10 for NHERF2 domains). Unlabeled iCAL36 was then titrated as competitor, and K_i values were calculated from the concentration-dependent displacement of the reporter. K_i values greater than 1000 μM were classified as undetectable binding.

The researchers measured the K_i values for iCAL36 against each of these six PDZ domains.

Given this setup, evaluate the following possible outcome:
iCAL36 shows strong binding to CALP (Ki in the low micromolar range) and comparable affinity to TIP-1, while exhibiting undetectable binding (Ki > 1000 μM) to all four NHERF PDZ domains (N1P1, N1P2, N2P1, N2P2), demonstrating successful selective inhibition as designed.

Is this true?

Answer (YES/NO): NO